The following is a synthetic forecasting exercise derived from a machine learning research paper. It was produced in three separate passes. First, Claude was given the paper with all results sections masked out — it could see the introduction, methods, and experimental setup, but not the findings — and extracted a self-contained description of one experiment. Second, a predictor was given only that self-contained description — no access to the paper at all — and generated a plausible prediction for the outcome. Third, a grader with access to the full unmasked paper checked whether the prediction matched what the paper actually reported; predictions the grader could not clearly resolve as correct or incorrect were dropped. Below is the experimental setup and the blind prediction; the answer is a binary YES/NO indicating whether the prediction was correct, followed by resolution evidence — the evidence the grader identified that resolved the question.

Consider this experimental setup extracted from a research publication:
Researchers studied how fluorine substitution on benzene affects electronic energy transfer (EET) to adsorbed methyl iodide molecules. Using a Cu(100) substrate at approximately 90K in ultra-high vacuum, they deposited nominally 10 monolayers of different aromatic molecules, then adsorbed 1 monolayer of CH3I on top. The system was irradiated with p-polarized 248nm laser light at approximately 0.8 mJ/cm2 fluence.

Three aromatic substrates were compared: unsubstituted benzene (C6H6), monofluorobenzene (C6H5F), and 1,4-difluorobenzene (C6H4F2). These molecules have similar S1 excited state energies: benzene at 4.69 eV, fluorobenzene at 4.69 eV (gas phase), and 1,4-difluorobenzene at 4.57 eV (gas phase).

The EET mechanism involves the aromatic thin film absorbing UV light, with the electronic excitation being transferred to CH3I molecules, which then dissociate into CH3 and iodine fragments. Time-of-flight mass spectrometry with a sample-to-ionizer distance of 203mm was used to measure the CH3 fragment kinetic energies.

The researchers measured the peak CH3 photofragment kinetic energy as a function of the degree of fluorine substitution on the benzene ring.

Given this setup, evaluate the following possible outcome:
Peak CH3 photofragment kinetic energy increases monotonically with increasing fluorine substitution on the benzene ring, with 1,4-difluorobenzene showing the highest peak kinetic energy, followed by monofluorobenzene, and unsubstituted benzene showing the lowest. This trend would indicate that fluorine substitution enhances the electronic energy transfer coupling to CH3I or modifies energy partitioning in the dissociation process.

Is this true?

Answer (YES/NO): NO